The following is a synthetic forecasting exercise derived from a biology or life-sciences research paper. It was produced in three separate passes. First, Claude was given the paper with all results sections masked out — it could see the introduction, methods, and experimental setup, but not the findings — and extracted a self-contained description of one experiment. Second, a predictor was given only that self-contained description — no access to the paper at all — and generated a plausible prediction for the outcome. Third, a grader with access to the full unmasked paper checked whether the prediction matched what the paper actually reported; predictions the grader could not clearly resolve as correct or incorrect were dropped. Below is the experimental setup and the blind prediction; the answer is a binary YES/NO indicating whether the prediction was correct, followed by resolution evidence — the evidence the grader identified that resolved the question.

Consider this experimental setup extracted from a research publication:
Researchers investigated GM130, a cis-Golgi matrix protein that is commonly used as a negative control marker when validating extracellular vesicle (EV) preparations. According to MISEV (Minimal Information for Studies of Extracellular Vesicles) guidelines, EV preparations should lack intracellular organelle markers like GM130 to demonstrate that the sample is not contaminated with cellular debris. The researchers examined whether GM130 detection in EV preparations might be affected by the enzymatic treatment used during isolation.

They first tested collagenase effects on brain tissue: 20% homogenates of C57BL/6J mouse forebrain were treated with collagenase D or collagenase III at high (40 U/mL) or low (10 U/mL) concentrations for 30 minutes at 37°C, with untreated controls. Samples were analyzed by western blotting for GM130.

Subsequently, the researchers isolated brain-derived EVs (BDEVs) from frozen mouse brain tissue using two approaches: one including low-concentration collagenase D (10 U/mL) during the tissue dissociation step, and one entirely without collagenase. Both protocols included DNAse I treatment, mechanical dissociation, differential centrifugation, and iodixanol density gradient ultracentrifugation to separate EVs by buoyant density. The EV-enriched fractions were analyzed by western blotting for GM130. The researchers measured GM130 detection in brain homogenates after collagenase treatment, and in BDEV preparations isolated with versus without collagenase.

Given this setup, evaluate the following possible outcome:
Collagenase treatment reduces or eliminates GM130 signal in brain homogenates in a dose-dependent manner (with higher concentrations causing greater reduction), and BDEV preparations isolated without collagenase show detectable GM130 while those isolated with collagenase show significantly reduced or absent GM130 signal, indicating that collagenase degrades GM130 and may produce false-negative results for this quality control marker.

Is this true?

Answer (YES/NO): NO